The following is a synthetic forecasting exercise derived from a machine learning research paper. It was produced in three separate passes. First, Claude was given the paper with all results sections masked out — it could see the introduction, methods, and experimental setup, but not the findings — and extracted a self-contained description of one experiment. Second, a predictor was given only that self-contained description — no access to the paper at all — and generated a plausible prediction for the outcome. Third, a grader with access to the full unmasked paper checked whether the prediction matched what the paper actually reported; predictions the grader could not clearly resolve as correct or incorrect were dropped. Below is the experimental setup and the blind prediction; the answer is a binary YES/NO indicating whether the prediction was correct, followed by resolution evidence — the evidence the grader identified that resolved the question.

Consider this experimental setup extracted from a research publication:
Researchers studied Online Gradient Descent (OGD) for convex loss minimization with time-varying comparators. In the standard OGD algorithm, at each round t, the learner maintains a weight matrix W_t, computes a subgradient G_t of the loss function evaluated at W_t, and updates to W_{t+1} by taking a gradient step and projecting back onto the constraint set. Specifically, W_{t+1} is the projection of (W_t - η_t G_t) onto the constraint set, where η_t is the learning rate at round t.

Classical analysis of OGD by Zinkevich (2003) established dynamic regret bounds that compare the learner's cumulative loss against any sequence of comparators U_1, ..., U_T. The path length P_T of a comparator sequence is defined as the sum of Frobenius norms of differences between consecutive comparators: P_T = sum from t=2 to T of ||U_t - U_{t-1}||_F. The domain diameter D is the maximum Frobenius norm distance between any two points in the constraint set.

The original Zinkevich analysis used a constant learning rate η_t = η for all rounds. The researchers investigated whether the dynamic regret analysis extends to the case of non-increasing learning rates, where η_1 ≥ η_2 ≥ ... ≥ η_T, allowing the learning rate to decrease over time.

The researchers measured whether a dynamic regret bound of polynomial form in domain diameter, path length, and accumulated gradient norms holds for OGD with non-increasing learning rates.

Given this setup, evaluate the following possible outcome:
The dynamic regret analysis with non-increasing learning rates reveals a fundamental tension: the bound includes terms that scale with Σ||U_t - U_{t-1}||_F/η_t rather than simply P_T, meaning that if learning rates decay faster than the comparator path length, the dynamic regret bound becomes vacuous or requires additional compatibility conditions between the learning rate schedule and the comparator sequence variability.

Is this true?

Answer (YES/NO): NO